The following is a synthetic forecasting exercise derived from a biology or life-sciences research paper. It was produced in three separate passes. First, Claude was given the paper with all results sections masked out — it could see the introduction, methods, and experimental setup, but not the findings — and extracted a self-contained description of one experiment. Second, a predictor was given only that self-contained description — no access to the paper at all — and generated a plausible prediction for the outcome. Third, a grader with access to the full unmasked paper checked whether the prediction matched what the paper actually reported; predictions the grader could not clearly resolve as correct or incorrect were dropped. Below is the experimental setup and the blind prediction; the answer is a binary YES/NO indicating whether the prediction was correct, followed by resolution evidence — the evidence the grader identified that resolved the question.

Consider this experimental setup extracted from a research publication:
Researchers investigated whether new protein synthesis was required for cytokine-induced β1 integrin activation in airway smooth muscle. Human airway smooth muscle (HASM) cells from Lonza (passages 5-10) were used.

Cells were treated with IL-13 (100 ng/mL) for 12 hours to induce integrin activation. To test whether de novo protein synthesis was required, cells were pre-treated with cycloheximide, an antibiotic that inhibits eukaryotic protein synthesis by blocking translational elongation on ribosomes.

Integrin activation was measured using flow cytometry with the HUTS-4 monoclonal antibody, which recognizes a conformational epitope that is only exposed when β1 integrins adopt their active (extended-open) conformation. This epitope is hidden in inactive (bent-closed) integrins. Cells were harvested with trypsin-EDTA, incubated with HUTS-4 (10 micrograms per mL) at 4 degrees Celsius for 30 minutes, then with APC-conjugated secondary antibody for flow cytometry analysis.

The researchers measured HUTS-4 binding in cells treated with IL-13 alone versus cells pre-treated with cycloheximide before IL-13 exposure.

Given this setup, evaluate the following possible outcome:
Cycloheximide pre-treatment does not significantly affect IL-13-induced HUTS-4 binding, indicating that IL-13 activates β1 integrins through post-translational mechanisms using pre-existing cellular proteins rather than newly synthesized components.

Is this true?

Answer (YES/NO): NO